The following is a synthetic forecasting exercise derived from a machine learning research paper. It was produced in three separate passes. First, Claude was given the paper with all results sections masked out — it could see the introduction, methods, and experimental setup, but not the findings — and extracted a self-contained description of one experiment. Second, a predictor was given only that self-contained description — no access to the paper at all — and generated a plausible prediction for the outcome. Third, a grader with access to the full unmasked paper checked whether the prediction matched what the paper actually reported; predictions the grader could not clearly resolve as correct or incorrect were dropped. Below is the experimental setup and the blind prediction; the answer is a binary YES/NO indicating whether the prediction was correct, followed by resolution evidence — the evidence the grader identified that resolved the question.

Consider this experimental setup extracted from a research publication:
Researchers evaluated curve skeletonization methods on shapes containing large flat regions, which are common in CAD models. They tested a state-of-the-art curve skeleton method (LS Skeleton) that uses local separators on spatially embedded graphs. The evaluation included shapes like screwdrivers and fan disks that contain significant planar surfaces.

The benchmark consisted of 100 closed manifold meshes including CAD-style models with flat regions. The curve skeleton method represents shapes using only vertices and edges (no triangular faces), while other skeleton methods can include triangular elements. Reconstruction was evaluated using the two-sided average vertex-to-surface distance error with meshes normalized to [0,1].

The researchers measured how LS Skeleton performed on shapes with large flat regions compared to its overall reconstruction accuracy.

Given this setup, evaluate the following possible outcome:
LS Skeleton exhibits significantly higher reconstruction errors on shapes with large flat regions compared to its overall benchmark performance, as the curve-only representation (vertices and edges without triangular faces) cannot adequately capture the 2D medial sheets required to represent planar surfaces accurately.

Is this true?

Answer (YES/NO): YES